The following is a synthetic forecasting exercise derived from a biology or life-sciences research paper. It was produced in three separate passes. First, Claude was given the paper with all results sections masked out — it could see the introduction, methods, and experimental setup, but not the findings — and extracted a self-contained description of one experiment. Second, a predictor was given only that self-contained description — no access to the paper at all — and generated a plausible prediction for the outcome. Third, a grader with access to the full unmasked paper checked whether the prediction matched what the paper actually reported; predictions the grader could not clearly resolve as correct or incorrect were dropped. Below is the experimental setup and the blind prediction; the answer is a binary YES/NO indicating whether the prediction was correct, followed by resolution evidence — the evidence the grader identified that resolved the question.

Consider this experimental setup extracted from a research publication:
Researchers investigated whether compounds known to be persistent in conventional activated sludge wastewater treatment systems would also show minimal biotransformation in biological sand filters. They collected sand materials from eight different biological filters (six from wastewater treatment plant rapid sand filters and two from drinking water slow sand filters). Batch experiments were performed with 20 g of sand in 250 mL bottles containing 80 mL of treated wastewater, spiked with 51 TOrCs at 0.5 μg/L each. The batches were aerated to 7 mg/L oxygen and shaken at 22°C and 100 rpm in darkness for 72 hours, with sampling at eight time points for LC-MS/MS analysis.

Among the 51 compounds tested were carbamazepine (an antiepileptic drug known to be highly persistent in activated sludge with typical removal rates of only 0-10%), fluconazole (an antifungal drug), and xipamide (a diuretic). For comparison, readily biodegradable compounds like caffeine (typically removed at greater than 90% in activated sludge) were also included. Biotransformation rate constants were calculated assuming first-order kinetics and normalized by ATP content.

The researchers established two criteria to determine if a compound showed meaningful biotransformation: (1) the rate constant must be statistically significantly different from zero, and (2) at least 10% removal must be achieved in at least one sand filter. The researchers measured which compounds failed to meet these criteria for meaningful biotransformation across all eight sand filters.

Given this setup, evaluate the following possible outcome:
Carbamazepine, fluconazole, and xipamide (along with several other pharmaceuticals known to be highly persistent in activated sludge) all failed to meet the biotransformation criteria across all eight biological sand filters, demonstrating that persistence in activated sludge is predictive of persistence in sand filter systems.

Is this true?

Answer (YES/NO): NO